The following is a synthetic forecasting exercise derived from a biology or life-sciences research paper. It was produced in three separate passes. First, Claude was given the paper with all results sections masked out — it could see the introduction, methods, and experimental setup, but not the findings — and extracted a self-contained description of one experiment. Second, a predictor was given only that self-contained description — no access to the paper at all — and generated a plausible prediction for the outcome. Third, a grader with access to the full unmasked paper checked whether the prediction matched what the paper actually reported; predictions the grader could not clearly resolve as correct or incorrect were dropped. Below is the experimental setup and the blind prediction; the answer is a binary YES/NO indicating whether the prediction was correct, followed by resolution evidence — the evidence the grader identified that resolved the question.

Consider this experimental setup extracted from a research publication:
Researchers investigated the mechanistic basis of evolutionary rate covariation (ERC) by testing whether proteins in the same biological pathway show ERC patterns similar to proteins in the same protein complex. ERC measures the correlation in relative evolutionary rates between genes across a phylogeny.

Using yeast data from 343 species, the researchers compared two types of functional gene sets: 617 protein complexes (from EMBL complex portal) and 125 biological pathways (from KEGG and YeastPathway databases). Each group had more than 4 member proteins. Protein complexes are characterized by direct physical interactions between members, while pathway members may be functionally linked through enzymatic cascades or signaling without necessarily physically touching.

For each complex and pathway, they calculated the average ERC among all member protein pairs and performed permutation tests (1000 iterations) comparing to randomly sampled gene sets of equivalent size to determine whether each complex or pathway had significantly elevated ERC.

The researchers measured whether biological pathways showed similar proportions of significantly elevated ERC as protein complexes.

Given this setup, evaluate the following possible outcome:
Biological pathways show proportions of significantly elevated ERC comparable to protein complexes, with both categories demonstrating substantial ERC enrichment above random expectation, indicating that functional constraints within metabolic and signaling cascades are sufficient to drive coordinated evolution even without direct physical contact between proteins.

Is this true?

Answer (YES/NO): YES